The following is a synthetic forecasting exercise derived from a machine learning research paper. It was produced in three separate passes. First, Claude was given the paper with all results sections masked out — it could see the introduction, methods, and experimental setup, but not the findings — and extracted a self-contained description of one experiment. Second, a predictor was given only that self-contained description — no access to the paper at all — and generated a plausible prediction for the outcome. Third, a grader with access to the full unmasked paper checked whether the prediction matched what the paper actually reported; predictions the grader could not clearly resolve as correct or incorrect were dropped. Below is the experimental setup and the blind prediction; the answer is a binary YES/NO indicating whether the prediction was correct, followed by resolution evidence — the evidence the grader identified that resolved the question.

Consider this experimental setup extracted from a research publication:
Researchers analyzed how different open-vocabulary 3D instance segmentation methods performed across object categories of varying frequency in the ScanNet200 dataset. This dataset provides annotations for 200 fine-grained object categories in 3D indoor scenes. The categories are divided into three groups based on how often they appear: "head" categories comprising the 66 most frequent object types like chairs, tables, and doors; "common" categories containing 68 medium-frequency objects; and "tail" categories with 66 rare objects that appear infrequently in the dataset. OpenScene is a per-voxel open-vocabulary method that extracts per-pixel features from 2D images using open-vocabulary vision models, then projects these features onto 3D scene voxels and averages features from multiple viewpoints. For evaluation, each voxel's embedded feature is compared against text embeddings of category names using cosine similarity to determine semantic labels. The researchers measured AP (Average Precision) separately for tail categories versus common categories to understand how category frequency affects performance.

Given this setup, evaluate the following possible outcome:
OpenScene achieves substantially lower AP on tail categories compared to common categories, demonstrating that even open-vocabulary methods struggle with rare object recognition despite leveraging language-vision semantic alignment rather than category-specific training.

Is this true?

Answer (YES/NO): NO